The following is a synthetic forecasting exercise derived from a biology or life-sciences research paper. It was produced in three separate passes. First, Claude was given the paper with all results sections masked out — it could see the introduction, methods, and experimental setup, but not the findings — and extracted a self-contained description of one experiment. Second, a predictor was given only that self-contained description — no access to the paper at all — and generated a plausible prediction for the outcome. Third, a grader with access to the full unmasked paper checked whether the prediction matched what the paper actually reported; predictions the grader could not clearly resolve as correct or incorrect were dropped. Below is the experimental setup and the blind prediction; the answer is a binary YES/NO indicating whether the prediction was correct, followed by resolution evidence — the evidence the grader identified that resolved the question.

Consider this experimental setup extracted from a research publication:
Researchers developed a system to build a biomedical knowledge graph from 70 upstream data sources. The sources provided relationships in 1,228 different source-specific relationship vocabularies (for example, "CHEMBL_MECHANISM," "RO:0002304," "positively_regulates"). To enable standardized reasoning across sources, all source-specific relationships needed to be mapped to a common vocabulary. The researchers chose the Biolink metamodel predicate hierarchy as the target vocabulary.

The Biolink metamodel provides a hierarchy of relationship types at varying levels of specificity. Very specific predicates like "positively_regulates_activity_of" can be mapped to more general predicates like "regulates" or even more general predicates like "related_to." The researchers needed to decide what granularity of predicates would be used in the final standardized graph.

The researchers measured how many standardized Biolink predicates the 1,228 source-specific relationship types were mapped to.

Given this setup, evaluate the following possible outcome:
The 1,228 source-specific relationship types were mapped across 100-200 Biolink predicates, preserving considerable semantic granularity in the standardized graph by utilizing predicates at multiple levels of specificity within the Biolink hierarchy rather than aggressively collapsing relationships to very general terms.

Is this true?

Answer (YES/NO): NO